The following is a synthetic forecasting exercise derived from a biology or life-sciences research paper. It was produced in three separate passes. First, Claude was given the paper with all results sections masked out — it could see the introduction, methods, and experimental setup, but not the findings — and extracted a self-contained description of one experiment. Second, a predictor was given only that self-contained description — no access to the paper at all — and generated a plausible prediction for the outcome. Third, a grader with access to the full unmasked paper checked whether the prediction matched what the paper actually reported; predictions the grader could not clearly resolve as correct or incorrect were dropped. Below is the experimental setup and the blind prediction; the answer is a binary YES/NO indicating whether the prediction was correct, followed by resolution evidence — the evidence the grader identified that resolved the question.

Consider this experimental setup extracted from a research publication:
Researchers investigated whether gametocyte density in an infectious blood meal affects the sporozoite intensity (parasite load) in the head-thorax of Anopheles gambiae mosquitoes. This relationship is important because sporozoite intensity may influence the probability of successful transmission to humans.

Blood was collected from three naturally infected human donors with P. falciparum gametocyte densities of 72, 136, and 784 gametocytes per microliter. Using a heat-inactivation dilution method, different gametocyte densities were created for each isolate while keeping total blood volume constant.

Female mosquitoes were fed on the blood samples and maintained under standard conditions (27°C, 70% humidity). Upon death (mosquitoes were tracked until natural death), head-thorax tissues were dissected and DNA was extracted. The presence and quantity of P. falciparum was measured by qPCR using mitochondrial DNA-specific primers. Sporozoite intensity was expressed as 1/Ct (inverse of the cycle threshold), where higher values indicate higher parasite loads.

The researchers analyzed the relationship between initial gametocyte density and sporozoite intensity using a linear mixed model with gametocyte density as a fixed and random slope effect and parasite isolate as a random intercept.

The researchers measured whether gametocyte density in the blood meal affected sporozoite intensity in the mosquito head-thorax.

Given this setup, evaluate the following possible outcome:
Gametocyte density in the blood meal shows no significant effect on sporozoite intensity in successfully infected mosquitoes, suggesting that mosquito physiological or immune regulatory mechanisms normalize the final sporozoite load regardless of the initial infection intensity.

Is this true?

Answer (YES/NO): NO